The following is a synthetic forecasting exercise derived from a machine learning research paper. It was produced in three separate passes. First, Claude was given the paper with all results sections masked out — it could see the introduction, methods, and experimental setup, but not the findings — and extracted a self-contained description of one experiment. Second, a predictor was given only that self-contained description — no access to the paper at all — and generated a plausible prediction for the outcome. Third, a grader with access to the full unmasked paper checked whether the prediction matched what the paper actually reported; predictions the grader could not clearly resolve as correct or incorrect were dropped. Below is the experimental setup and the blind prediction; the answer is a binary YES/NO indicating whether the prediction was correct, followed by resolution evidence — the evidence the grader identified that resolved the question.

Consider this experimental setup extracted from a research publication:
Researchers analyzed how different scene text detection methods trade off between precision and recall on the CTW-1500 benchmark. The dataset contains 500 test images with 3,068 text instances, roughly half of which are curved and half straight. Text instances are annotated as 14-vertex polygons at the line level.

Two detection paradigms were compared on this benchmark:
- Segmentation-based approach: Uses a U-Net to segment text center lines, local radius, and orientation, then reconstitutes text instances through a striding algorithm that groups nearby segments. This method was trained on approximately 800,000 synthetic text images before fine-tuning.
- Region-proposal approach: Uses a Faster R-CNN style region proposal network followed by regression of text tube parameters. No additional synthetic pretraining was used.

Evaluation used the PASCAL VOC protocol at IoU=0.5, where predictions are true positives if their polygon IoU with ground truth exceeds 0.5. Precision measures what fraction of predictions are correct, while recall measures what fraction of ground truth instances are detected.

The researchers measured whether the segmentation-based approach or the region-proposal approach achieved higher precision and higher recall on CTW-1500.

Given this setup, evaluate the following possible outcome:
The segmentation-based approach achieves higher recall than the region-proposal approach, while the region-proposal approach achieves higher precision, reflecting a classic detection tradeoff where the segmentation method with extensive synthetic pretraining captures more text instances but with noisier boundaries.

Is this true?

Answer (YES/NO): YES